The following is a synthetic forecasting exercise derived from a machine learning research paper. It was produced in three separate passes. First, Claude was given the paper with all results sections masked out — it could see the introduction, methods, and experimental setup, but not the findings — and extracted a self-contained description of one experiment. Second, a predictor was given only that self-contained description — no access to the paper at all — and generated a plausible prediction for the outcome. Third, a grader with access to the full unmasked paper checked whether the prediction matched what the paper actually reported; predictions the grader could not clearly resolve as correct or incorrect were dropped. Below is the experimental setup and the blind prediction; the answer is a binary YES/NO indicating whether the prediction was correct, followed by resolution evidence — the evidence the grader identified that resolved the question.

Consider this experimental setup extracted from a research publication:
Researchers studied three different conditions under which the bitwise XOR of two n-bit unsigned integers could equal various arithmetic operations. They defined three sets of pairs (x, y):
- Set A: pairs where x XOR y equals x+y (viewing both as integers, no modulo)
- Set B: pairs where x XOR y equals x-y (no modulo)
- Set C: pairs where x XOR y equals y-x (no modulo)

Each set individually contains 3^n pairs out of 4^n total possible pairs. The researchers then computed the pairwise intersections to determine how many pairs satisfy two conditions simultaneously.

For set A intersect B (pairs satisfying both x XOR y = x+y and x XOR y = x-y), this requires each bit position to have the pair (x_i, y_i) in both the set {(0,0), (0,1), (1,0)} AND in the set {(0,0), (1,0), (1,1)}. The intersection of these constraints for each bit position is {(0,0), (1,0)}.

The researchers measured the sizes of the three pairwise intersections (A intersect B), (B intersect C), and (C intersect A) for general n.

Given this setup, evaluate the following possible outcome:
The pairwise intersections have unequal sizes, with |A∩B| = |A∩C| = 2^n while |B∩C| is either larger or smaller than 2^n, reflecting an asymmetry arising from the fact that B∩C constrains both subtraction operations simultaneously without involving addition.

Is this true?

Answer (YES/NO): NO